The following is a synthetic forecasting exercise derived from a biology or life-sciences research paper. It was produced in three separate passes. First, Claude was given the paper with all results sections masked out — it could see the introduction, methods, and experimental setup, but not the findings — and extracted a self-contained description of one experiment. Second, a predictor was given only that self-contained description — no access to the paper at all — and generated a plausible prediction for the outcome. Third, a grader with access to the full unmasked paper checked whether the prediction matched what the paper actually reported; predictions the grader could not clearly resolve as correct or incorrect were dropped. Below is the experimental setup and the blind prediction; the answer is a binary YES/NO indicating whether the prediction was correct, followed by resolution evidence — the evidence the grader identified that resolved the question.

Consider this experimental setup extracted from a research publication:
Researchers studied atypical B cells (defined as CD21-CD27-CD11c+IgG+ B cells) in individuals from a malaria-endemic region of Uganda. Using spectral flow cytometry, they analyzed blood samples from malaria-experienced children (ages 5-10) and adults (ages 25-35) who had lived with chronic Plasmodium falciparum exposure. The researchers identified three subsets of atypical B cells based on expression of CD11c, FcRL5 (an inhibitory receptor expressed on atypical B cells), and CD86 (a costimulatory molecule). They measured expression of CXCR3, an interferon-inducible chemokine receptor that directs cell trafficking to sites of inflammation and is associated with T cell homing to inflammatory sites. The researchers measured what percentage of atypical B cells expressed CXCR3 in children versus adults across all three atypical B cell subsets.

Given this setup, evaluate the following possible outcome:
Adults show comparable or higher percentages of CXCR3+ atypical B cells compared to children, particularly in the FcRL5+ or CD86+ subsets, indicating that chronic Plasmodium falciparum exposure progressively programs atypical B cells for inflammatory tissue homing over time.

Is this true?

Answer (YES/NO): NO